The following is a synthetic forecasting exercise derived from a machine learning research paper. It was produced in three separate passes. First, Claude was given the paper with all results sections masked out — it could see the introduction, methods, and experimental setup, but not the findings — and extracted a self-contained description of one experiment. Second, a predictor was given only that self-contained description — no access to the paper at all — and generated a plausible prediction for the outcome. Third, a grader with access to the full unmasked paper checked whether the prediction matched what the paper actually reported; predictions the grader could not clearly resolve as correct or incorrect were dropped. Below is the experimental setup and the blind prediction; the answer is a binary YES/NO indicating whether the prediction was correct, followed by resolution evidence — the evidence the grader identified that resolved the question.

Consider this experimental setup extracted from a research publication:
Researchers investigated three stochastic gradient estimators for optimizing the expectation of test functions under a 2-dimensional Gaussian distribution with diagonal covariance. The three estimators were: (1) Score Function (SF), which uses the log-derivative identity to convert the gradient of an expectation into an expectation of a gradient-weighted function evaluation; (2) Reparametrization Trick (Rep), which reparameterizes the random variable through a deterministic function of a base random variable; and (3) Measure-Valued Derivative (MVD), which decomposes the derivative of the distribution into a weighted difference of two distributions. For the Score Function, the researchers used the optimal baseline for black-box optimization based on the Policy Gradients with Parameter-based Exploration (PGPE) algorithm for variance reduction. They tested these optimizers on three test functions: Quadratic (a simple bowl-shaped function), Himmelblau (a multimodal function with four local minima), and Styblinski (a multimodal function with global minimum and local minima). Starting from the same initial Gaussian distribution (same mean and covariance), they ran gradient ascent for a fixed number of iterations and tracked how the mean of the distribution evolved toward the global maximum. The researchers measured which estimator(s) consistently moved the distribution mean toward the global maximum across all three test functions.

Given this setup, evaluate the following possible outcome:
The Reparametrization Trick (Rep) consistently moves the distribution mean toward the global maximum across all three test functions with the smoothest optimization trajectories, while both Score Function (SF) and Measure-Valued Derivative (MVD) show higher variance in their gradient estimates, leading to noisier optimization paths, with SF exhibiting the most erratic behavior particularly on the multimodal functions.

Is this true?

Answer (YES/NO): NO